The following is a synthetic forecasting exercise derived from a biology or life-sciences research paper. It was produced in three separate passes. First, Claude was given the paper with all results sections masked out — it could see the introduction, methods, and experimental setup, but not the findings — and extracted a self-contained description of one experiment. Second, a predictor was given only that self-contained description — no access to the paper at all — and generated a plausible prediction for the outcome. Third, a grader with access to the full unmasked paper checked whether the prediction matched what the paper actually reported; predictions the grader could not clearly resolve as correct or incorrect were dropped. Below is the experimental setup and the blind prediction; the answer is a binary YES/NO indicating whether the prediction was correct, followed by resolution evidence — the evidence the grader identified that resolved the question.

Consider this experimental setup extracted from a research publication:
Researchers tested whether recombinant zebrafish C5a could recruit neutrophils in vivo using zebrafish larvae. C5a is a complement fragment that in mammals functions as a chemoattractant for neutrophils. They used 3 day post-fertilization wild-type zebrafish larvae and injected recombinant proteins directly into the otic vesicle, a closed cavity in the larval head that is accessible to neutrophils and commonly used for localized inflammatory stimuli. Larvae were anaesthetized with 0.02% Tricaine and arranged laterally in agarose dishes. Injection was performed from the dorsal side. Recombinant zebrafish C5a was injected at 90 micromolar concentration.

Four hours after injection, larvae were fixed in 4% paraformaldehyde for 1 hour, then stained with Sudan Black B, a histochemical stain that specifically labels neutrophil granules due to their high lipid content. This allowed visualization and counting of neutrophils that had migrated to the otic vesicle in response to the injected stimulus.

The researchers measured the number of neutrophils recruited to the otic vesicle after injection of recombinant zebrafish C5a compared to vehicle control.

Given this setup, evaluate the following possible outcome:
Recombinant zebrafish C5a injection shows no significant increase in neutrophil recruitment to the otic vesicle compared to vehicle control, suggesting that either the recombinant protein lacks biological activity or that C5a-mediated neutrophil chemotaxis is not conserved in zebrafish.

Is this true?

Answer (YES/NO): NO